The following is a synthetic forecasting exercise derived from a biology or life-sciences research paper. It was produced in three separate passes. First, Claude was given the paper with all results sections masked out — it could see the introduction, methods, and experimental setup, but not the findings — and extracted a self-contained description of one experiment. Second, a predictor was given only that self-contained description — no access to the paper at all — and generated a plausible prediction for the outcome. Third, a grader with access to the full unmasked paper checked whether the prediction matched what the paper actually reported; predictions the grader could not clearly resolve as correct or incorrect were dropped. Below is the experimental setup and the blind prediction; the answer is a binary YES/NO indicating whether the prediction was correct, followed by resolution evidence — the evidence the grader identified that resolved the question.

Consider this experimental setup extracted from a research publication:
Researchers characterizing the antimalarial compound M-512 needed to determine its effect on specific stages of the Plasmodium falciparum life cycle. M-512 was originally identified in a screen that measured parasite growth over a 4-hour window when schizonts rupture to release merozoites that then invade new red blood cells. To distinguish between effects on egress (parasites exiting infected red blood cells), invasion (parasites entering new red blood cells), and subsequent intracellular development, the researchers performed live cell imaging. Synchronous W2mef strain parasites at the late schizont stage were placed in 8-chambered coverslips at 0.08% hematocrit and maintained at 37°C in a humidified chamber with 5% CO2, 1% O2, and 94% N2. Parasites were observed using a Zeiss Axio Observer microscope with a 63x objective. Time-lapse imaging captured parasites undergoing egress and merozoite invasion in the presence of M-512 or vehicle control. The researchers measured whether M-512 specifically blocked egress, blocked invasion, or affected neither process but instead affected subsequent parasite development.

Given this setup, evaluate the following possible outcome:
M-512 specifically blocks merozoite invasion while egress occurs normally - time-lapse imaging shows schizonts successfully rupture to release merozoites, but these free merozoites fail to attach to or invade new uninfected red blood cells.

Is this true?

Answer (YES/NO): NO